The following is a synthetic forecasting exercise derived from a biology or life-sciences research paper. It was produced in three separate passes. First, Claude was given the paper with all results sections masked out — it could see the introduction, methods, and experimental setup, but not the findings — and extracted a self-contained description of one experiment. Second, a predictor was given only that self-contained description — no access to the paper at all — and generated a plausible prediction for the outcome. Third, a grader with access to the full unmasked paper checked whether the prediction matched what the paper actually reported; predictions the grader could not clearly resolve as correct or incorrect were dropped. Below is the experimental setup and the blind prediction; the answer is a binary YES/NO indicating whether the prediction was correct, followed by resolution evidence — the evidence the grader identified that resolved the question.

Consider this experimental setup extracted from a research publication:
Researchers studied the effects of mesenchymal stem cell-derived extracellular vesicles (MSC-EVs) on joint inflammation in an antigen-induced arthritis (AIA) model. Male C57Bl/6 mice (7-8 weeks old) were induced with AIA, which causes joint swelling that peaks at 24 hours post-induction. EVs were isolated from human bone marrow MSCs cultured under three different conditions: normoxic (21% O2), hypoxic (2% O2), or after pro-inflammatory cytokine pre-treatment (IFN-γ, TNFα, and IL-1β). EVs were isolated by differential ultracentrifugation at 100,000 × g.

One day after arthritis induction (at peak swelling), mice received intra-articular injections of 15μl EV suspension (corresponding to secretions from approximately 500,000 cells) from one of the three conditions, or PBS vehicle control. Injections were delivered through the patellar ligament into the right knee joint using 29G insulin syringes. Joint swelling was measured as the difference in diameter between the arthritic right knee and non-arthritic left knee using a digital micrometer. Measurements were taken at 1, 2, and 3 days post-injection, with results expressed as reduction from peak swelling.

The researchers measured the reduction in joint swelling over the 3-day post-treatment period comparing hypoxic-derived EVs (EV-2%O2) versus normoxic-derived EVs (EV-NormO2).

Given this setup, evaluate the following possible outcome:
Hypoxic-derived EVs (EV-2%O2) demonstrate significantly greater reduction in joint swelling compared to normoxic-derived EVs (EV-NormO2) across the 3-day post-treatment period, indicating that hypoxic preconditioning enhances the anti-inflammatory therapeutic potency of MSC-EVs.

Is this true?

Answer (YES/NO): NO